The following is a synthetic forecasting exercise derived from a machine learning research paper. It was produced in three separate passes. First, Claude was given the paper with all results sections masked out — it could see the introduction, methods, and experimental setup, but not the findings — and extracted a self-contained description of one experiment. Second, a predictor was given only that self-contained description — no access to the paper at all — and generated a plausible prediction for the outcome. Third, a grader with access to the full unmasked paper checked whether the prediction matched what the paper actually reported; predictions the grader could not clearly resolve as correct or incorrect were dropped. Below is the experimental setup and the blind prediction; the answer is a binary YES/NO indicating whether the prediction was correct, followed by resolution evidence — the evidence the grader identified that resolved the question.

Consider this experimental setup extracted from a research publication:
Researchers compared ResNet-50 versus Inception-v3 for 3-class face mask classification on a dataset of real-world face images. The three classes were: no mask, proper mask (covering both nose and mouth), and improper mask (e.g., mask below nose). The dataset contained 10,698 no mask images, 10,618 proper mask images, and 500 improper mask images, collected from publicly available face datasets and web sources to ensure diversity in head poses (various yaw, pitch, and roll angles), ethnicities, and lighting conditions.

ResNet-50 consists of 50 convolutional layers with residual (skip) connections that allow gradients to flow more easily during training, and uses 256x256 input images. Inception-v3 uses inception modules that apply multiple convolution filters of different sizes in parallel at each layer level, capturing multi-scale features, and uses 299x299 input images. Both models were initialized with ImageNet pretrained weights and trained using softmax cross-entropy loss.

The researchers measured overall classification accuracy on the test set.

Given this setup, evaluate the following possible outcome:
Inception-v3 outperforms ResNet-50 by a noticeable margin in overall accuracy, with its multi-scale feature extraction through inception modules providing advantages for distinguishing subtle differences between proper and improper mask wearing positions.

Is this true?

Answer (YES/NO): YES